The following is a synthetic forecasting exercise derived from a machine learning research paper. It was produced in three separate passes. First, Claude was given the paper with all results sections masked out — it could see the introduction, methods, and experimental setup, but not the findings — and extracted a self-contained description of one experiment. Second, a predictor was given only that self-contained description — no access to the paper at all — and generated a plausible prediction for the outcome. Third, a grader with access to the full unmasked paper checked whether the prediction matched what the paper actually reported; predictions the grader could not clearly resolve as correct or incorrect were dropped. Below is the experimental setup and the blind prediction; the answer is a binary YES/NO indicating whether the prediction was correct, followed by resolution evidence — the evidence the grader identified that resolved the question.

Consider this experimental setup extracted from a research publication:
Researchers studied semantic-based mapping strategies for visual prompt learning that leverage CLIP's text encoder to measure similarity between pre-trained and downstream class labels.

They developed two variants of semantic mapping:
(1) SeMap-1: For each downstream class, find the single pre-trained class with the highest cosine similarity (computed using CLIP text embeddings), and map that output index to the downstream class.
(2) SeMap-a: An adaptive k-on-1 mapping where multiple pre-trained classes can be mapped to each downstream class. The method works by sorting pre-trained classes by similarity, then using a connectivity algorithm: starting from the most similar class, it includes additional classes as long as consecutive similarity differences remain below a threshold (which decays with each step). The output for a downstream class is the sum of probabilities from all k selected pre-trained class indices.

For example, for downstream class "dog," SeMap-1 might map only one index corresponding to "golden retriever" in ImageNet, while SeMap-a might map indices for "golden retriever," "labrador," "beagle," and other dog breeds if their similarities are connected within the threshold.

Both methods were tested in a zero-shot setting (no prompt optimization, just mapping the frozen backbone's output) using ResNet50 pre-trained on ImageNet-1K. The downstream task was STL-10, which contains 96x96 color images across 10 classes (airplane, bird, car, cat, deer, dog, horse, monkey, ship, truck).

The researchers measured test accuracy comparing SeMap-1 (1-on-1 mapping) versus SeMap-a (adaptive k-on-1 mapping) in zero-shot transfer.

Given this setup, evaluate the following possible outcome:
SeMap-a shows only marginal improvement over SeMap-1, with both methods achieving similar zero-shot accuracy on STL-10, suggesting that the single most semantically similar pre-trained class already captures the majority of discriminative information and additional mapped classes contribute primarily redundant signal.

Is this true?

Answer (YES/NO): NO